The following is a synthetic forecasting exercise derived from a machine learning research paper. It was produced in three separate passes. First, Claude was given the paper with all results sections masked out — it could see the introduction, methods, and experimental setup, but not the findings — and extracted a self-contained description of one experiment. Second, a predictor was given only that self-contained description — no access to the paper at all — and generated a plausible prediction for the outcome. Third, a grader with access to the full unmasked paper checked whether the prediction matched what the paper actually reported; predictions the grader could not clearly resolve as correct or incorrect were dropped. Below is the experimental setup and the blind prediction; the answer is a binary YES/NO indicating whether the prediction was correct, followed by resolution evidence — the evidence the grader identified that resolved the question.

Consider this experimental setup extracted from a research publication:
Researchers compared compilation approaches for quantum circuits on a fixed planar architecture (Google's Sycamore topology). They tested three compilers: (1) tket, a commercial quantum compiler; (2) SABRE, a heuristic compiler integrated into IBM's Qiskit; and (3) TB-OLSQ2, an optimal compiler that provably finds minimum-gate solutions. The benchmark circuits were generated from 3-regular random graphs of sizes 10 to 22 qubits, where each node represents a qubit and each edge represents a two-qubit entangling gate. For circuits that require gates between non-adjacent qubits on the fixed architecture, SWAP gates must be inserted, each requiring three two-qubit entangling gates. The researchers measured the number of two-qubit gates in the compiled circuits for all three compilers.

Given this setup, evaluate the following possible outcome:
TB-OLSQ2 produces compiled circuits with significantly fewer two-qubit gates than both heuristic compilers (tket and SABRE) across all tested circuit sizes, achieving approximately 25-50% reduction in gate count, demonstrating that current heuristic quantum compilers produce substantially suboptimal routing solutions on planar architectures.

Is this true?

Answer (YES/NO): NO